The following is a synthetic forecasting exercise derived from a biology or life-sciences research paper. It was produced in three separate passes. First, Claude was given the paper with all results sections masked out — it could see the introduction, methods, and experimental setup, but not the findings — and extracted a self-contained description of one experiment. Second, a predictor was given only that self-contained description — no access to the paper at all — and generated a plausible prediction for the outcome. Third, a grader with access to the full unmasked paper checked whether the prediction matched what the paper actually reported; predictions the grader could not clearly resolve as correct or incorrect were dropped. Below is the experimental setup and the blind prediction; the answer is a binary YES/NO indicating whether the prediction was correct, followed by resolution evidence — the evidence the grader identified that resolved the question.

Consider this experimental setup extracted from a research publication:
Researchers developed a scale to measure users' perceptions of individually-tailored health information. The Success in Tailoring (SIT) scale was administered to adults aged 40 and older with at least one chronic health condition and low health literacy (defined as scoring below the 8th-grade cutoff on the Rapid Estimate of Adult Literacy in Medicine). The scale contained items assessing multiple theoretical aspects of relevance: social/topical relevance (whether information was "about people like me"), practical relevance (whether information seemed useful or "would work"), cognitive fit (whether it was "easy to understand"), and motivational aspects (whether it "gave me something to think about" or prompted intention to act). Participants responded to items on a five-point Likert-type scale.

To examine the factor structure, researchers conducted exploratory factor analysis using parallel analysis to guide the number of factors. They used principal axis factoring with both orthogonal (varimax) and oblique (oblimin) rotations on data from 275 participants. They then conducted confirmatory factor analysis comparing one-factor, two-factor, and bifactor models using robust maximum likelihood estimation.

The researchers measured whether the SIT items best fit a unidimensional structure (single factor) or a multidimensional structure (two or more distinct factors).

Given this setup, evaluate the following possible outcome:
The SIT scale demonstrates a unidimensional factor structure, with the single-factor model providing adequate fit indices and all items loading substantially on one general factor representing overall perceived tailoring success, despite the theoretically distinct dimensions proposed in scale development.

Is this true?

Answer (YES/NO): NO